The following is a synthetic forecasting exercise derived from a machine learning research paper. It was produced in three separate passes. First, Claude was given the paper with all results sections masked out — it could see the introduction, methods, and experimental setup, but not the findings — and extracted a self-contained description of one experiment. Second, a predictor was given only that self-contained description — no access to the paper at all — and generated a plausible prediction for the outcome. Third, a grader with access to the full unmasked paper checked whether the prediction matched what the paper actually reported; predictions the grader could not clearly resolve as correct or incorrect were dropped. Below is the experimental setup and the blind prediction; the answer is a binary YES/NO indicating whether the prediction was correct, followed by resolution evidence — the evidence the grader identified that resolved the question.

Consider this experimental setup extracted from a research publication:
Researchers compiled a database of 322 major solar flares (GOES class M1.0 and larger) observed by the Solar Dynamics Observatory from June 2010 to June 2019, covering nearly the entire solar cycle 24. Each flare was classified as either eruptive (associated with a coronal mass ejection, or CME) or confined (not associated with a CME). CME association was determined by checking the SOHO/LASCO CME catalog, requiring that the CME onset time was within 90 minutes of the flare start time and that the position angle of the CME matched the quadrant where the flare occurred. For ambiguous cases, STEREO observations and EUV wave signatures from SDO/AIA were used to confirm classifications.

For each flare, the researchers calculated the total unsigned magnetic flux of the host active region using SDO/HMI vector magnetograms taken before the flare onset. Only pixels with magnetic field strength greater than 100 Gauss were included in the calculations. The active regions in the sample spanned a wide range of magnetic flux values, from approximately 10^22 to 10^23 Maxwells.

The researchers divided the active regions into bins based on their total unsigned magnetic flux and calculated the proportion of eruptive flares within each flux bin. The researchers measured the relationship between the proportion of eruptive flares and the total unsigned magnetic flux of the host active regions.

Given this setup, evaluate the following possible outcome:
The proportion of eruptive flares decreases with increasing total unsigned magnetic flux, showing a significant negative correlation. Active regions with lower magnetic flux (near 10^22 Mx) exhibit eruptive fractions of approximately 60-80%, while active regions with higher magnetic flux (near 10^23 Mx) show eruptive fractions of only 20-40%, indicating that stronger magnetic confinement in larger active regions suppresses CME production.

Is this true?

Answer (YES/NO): NO